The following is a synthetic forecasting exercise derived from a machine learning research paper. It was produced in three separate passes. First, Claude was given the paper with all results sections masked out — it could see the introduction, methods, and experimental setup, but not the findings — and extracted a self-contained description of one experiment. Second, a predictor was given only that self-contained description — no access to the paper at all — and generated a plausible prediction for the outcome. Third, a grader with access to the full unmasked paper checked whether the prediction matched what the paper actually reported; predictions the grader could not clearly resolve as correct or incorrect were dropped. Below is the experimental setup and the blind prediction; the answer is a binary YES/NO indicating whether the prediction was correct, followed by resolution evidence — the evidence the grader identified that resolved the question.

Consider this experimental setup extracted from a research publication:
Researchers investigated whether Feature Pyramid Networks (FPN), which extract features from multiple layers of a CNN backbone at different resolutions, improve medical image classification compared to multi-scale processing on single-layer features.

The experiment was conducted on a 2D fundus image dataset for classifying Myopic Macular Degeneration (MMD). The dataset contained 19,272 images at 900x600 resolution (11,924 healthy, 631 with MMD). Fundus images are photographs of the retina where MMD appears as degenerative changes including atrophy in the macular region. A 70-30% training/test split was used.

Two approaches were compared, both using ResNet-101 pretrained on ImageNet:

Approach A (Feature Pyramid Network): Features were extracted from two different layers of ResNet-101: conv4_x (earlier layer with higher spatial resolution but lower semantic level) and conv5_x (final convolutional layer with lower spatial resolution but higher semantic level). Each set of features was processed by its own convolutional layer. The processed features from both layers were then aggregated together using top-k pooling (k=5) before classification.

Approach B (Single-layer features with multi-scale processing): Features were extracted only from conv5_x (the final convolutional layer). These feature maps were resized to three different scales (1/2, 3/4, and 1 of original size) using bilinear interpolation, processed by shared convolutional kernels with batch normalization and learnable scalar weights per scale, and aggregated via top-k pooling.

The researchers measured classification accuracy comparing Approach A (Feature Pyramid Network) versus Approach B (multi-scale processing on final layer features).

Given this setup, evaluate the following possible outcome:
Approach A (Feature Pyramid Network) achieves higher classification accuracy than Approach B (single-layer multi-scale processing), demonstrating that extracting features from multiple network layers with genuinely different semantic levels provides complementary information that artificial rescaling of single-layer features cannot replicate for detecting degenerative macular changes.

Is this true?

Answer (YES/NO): NO